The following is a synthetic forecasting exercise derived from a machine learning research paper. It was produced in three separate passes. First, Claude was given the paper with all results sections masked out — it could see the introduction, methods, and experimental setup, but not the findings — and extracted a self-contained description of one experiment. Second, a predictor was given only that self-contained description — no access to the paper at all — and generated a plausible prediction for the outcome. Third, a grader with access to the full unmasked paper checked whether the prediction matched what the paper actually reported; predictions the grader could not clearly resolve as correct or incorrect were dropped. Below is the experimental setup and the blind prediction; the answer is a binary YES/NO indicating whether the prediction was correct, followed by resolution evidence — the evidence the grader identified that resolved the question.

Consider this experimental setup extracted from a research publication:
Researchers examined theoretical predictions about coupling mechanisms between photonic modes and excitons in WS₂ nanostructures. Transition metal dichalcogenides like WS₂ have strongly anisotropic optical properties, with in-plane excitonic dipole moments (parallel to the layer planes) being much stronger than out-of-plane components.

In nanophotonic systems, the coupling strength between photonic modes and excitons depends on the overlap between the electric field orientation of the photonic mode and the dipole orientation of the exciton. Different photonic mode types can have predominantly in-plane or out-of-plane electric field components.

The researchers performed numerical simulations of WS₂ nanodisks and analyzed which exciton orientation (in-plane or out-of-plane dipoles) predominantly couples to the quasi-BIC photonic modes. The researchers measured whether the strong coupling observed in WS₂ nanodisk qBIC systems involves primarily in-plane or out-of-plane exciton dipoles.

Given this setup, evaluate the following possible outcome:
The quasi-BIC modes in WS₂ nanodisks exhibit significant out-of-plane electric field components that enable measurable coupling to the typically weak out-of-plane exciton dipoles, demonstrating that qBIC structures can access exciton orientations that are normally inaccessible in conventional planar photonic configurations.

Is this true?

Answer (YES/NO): NO